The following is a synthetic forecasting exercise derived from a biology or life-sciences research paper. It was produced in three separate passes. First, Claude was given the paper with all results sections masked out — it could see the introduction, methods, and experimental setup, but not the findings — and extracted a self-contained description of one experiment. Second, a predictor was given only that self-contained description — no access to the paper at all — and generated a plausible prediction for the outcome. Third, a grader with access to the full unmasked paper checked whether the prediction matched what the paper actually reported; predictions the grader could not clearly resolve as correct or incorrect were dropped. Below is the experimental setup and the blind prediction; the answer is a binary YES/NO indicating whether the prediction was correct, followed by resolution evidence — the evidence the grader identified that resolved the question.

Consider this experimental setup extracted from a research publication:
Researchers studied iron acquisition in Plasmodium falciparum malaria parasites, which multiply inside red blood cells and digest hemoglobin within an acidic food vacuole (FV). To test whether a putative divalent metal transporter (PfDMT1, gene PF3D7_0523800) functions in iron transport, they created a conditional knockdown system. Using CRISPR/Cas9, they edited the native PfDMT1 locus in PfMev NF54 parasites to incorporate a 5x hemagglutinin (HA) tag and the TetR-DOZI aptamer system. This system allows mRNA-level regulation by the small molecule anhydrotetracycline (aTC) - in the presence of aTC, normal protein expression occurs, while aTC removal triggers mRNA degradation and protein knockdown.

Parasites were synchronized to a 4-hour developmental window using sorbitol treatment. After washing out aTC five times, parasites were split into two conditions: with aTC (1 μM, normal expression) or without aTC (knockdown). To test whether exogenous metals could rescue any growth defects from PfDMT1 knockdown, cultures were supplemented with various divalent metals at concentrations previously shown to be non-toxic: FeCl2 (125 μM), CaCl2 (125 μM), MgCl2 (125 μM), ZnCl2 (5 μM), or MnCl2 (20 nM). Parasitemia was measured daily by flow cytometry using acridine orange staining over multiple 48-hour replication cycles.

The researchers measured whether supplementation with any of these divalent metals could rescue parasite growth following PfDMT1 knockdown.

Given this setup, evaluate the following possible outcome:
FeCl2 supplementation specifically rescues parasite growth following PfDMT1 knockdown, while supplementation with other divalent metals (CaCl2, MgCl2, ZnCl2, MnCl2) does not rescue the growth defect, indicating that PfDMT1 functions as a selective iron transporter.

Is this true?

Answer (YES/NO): NO